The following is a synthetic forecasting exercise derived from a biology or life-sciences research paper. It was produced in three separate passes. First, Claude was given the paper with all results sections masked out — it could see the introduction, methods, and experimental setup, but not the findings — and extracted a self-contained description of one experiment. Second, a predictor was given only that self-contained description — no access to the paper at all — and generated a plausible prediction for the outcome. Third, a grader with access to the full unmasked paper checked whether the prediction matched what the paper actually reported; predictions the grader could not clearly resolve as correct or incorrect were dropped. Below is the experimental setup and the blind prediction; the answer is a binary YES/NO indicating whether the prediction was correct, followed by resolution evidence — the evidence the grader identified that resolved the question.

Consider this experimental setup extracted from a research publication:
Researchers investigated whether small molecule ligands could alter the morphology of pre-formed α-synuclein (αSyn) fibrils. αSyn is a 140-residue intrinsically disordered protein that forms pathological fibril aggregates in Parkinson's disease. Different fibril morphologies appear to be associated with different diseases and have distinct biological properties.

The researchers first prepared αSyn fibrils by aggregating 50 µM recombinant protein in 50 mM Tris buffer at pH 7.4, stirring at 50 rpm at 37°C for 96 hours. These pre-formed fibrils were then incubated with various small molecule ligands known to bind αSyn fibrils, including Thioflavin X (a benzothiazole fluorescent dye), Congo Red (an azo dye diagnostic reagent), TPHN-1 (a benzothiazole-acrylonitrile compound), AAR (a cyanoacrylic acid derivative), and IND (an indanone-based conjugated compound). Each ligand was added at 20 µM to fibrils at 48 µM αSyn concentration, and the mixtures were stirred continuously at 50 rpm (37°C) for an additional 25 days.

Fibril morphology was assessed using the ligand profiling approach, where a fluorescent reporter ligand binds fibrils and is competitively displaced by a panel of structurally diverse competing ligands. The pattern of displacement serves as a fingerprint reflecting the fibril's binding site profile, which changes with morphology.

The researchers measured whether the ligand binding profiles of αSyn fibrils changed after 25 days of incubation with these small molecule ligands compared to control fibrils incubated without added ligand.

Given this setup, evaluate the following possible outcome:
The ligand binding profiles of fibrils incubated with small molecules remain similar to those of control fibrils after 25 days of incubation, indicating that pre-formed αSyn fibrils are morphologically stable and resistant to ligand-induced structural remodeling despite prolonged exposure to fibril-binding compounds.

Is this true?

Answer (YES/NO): NO